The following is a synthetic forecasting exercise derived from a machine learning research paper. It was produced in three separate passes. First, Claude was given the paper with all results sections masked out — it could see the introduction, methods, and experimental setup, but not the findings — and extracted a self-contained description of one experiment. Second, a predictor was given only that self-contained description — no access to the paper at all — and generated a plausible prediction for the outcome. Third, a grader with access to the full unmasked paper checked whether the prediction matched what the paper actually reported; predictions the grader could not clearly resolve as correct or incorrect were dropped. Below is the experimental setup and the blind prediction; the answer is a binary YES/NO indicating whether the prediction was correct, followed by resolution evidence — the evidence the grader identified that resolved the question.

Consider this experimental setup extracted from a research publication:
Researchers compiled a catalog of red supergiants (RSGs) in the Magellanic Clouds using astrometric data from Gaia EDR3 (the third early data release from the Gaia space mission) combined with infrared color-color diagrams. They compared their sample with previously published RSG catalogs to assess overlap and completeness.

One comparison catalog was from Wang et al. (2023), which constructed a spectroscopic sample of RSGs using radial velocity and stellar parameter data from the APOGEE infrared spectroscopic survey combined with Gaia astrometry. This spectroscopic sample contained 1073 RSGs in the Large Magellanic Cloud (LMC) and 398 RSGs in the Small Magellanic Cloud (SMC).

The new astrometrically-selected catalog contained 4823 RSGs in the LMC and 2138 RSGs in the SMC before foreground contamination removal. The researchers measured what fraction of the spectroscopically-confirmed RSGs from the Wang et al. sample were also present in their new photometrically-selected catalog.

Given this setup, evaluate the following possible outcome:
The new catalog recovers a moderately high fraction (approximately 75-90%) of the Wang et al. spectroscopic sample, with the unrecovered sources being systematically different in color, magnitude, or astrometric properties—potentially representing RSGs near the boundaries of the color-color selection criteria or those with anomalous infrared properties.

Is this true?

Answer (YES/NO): NO